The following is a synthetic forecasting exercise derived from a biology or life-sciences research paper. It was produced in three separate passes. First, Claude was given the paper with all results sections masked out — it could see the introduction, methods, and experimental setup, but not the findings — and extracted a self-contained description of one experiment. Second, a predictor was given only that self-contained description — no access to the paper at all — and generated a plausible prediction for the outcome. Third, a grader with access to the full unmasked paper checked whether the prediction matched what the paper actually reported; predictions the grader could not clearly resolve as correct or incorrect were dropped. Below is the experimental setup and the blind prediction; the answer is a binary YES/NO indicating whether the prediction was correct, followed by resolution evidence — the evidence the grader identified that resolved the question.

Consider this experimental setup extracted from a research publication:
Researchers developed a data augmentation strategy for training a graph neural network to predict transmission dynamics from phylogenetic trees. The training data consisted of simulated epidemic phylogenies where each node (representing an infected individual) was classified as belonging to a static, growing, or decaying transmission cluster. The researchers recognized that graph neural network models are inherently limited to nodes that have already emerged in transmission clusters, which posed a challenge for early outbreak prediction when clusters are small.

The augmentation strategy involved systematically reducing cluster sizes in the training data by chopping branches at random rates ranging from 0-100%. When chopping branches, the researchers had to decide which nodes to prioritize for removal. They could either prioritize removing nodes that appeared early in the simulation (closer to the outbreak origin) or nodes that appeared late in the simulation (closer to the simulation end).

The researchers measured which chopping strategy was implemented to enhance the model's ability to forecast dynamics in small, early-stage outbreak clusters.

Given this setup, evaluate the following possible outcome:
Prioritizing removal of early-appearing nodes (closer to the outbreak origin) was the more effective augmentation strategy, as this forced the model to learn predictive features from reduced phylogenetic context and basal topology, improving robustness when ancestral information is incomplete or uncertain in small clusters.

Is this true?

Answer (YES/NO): NO